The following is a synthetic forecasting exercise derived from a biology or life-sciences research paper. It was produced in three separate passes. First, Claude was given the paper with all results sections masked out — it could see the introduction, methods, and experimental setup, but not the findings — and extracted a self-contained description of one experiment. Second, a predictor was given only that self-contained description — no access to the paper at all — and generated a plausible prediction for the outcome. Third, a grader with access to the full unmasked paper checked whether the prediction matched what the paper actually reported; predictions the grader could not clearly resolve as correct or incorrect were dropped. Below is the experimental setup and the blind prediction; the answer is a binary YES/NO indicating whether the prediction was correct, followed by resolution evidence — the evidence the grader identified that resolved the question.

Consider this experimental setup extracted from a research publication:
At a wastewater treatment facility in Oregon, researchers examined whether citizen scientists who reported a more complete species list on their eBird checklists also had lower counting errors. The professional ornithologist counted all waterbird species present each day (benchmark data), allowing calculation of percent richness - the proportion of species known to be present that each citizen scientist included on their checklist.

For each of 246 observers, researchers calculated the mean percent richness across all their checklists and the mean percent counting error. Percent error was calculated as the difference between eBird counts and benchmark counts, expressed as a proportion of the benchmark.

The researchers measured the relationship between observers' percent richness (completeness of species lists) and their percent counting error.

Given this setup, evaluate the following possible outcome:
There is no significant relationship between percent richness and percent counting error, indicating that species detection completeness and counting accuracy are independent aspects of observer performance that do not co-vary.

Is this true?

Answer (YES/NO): NO